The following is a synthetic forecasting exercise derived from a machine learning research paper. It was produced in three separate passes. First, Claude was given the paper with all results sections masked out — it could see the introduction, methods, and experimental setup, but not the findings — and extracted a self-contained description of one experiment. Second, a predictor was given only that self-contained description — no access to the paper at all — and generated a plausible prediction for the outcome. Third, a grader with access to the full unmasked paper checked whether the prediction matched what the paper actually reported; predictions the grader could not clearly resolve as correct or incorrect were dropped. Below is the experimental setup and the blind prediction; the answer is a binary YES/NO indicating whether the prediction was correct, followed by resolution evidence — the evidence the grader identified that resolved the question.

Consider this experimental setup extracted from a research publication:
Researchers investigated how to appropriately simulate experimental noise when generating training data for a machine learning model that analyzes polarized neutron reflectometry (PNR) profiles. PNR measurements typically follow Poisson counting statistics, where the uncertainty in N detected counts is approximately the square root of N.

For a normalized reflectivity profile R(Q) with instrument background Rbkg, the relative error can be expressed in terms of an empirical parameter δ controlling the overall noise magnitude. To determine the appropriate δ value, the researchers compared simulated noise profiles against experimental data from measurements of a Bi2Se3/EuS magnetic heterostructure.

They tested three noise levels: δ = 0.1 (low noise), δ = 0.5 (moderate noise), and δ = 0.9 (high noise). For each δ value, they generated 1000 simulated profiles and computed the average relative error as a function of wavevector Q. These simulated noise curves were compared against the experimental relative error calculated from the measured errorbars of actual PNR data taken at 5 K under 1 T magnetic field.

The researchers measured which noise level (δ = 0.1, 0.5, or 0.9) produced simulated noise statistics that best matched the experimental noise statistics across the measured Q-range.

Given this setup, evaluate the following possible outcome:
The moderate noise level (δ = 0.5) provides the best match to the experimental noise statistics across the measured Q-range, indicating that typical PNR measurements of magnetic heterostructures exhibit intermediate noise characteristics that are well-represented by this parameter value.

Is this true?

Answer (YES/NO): YES